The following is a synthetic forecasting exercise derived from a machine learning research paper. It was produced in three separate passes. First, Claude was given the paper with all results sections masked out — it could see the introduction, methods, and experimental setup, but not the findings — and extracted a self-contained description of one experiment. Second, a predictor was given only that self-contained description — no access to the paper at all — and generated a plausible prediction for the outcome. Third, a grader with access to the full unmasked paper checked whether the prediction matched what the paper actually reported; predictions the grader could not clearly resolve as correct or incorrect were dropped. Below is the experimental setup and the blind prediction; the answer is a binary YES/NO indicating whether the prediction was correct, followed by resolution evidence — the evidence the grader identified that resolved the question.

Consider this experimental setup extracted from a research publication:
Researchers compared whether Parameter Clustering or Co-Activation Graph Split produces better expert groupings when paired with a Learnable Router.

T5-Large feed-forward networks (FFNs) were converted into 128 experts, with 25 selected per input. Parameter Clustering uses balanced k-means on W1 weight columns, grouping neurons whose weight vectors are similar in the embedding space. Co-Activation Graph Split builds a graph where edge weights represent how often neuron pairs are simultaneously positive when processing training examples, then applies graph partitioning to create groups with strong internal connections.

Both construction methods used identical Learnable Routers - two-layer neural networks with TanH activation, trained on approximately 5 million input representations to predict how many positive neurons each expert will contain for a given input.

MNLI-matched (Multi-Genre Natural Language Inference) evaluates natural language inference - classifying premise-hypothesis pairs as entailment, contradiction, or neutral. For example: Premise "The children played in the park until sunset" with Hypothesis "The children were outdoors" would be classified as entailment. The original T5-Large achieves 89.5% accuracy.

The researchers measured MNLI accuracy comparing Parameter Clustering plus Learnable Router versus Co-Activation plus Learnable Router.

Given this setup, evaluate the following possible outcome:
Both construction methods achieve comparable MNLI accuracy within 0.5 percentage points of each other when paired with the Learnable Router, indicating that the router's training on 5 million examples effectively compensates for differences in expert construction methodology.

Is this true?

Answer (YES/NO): YES